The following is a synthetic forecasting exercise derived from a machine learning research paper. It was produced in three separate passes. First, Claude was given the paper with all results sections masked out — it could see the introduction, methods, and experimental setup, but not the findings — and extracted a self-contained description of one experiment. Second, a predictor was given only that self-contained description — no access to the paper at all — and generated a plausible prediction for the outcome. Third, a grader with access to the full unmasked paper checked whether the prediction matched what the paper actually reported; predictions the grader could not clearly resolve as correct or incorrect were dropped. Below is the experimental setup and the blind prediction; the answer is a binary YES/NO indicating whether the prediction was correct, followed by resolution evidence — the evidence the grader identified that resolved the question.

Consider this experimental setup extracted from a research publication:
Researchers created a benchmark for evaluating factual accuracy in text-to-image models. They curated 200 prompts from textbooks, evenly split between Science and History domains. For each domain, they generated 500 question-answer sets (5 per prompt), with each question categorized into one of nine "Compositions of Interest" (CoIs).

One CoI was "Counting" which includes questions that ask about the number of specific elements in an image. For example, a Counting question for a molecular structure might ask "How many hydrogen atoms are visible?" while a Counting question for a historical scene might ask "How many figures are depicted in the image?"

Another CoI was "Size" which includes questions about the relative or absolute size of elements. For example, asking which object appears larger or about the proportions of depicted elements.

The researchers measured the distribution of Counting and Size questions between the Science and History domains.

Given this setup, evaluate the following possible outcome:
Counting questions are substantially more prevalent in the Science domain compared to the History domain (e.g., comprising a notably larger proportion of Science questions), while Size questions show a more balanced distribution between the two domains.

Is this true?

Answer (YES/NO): NO